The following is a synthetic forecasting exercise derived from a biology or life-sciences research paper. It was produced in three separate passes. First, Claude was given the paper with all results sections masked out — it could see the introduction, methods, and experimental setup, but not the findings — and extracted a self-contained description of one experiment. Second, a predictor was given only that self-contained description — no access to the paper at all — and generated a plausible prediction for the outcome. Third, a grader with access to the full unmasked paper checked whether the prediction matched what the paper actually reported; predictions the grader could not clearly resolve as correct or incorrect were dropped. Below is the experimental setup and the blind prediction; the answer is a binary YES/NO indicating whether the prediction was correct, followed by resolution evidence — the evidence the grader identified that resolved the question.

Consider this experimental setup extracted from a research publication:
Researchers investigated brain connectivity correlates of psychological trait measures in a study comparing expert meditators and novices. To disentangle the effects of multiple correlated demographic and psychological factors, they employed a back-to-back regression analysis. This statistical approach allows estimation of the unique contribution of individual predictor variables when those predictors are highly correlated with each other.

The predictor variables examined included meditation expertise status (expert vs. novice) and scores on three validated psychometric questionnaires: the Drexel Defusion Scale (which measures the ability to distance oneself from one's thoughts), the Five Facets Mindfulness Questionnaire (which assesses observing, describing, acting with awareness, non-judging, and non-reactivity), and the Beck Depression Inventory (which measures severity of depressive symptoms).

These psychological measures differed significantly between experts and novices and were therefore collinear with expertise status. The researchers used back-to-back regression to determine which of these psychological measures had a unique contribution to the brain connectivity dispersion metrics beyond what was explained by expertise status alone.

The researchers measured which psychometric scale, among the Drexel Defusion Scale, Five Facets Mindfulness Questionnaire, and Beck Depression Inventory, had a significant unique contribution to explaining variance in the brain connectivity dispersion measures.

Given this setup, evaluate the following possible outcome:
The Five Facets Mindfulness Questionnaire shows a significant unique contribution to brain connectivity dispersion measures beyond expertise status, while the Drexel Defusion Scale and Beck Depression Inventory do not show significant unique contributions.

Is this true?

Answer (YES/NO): NO